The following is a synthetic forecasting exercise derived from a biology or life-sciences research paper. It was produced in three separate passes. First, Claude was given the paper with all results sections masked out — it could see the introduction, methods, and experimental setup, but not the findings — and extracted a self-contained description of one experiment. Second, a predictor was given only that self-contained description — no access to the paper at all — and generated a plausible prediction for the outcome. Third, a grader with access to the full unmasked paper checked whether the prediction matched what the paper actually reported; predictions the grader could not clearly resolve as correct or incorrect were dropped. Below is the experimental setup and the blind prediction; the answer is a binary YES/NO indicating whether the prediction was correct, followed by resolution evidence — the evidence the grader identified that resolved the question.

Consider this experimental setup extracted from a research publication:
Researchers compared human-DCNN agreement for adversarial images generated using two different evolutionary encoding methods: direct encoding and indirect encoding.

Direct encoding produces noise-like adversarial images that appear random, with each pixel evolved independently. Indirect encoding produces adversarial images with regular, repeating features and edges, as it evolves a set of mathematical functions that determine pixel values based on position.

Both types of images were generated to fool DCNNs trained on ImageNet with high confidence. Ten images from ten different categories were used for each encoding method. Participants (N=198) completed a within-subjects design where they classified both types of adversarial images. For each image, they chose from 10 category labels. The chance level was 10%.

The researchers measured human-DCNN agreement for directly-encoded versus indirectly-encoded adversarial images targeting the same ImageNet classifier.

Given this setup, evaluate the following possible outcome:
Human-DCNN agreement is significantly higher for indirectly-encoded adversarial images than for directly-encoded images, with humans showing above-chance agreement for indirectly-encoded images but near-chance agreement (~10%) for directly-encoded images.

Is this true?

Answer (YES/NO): NO